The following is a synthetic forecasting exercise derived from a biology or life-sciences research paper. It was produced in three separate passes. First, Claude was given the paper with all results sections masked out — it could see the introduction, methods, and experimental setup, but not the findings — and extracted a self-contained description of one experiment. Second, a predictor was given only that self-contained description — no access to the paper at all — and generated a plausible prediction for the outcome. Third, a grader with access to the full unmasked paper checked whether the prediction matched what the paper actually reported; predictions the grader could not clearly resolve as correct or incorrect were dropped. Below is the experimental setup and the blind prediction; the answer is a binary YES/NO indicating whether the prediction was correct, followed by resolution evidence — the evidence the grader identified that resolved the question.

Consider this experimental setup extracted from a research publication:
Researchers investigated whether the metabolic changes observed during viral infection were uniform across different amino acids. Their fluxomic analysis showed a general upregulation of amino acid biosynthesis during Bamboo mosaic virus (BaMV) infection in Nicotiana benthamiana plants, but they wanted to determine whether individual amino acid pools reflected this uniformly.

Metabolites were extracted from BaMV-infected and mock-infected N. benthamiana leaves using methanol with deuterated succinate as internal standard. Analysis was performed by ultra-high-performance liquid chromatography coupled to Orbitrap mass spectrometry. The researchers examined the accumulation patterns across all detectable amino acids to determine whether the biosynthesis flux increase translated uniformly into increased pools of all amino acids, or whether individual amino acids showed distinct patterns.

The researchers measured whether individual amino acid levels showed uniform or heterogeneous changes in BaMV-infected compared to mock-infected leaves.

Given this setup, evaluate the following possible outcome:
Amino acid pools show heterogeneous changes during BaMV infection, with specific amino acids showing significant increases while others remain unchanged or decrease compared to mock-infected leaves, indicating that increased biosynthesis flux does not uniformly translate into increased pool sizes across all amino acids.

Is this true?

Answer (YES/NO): YES